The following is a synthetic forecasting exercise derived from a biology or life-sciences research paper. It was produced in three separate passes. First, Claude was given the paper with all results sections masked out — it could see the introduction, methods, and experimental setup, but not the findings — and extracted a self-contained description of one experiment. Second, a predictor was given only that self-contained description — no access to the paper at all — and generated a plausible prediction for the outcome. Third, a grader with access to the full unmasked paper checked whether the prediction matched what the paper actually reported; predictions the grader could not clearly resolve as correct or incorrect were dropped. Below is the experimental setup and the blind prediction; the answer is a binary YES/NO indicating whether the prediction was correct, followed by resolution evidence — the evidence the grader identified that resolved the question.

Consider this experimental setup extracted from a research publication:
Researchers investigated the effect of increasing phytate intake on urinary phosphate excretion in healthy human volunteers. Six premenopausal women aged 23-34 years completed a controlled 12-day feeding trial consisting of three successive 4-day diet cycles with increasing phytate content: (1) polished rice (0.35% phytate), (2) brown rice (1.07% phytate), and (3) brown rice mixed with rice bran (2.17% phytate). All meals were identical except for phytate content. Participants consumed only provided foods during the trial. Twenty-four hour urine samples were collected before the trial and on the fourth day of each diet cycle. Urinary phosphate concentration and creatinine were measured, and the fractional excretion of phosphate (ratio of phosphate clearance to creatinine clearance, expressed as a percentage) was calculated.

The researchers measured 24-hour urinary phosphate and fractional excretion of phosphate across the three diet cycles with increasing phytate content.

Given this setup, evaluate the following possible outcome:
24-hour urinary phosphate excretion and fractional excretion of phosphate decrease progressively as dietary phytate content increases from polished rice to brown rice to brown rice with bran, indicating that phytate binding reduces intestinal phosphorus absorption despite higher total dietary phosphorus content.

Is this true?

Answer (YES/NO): NO